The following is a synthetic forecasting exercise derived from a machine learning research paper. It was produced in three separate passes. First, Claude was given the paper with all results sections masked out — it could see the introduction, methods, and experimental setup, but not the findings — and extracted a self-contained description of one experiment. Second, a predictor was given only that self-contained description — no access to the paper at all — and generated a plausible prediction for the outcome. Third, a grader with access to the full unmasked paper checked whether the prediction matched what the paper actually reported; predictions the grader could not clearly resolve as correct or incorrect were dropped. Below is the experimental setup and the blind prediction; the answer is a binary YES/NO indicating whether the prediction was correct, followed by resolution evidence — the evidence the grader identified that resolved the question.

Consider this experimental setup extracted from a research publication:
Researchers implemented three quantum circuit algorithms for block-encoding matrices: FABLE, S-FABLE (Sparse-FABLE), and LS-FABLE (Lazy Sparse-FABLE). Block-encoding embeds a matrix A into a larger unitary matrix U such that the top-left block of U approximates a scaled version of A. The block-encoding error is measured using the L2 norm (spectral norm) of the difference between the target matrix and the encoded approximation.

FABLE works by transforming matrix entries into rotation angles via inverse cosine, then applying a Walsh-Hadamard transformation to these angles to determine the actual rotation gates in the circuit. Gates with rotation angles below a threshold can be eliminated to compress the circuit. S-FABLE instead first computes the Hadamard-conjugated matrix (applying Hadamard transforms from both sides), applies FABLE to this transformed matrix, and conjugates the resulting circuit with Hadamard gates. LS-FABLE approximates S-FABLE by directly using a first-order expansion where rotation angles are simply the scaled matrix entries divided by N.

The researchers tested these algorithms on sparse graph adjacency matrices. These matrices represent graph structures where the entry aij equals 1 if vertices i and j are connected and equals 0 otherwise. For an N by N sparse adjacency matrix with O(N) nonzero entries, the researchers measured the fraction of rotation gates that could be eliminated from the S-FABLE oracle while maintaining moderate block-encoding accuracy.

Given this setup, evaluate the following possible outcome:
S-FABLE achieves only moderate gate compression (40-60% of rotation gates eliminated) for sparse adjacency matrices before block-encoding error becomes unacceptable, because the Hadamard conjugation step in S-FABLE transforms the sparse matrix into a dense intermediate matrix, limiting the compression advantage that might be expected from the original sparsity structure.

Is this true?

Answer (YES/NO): NO